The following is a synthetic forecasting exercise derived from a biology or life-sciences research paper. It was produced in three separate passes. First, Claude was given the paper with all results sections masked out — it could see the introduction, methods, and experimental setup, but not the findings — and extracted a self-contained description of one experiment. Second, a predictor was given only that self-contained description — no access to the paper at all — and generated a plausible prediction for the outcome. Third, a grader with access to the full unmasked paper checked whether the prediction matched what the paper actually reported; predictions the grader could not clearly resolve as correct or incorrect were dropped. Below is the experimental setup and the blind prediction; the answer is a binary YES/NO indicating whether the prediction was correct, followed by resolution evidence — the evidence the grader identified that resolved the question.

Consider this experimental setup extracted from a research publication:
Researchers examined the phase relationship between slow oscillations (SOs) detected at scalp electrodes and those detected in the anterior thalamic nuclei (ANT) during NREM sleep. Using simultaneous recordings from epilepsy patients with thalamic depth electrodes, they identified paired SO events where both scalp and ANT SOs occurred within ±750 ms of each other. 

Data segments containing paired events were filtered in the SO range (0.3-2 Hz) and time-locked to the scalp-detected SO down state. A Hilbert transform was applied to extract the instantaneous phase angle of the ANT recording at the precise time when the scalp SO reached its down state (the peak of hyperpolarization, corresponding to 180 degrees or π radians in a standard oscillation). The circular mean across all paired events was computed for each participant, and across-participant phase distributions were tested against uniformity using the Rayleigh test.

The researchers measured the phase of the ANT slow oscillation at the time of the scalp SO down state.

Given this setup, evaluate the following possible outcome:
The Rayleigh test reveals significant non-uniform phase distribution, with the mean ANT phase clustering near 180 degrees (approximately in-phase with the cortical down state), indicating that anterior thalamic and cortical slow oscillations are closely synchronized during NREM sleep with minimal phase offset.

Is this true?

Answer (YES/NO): NO